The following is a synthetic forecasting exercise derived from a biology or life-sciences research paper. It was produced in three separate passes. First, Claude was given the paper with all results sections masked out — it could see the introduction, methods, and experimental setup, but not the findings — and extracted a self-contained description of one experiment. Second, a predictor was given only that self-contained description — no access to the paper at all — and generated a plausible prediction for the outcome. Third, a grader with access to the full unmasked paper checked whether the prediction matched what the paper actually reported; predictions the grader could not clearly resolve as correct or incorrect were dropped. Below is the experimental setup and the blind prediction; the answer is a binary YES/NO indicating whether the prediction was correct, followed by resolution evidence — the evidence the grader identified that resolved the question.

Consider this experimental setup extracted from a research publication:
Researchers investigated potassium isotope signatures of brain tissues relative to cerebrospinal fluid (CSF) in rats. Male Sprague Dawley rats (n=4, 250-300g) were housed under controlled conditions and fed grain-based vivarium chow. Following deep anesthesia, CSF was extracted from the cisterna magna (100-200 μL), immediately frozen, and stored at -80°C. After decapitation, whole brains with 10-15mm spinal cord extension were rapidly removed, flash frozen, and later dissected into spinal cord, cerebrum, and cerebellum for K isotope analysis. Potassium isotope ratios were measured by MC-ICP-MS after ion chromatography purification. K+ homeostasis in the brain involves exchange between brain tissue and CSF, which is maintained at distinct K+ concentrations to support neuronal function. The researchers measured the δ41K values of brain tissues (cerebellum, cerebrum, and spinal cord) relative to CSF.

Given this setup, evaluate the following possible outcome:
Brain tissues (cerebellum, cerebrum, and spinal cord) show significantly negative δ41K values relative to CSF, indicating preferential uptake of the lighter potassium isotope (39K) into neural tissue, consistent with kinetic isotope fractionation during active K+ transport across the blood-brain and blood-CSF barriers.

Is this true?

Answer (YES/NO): NO